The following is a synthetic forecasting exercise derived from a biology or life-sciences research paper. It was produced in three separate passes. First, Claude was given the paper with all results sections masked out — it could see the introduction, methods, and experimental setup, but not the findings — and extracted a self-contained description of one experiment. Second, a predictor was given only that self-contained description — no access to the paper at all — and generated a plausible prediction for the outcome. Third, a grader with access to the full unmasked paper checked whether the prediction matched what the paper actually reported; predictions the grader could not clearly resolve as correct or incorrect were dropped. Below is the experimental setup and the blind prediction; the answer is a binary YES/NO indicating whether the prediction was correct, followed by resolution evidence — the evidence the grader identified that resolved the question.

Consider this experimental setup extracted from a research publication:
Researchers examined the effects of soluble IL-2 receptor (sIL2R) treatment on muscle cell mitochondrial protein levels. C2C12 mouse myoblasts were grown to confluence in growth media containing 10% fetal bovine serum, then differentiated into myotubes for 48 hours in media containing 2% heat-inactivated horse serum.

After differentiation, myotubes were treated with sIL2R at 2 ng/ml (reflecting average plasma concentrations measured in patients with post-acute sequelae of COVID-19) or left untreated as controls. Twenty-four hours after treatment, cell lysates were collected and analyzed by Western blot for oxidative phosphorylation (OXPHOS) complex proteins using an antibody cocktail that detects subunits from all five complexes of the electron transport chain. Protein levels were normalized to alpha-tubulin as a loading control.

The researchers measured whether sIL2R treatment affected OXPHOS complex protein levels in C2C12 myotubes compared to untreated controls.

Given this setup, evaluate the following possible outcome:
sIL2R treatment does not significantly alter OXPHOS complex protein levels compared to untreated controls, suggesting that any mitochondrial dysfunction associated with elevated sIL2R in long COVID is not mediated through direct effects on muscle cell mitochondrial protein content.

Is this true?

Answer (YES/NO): NO